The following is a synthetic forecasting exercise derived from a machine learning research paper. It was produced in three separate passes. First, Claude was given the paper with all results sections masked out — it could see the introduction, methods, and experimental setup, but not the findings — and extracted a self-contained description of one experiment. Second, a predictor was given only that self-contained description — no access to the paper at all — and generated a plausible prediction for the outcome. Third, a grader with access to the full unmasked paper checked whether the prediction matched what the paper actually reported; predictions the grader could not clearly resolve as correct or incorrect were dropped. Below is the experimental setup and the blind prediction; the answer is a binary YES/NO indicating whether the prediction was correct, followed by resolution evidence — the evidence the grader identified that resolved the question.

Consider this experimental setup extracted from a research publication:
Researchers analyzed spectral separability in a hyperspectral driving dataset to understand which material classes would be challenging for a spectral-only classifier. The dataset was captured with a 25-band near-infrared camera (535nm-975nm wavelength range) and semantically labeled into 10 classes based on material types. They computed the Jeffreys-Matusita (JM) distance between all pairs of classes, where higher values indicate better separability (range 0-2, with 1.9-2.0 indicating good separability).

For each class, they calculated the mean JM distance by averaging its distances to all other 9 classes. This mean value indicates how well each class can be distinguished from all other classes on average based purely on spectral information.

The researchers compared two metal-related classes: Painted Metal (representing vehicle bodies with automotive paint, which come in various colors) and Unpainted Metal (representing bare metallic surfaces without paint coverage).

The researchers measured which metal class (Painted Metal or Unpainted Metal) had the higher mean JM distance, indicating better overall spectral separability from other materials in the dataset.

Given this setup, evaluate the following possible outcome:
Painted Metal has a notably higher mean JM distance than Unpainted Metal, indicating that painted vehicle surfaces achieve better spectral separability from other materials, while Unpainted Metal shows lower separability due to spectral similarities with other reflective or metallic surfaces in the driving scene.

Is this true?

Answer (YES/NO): NO